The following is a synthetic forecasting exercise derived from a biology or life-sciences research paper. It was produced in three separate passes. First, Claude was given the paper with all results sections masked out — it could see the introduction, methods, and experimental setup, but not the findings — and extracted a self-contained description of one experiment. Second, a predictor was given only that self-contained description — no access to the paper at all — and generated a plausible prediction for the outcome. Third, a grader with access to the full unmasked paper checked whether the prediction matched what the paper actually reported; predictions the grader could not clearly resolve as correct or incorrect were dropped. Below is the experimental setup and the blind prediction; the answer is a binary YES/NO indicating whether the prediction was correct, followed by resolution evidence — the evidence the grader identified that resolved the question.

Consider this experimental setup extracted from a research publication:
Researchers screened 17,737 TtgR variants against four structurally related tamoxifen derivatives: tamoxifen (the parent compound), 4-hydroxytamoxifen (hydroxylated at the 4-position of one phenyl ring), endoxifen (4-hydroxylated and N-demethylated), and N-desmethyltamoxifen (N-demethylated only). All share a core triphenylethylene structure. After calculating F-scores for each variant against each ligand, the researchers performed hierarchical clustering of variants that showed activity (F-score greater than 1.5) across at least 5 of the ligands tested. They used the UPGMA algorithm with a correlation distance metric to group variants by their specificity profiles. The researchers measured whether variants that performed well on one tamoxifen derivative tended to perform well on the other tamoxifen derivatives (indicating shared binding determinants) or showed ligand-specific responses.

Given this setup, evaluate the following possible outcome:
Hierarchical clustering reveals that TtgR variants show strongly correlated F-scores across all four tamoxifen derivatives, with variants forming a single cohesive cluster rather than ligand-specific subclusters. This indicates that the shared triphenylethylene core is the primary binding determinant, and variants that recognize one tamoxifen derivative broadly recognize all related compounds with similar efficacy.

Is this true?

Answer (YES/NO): NO